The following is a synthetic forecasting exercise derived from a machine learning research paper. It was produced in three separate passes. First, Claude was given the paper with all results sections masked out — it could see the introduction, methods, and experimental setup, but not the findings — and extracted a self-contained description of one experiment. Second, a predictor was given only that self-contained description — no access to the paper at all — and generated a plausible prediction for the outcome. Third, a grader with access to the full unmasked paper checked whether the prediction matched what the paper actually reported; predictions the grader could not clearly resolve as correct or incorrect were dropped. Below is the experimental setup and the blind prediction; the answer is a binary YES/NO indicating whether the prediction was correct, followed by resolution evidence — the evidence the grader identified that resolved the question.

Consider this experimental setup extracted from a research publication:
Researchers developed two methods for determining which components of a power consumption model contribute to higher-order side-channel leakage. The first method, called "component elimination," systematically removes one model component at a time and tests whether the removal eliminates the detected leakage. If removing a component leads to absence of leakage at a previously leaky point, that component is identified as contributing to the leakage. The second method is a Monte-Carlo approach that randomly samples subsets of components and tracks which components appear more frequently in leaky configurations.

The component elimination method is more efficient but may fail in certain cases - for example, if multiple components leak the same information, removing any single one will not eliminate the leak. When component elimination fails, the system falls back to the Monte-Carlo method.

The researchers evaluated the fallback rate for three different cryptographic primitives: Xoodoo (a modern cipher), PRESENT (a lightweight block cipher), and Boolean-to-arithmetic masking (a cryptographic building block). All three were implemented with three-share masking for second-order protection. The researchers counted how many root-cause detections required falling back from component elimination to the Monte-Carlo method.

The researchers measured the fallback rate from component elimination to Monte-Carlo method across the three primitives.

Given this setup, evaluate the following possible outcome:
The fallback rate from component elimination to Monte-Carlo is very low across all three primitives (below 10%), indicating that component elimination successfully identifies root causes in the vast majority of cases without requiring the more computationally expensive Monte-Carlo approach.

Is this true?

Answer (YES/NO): NO